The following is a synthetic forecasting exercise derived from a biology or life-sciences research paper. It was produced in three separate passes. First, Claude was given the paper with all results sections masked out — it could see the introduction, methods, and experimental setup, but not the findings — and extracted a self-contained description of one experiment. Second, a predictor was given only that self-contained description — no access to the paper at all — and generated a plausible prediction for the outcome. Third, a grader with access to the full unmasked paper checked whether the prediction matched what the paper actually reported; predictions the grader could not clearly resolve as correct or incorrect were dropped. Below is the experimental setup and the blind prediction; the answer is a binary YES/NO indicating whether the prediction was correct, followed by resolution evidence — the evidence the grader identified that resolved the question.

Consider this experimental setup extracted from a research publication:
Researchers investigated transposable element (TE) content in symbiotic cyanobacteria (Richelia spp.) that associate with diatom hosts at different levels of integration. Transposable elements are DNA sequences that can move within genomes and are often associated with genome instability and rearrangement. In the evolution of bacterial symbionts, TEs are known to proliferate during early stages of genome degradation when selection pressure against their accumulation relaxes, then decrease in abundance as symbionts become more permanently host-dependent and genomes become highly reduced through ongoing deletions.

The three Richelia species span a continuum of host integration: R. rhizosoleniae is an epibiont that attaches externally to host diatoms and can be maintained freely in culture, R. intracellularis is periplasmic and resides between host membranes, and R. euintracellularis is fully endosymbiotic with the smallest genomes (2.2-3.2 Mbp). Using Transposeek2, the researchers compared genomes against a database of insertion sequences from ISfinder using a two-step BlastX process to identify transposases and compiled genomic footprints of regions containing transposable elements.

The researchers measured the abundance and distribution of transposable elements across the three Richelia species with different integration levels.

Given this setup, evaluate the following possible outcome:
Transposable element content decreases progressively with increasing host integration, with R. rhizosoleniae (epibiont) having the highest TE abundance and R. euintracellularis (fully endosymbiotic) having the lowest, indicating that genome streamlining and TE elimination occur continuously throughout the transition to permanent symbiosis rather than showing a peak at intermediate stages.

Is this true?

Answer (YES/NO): NO